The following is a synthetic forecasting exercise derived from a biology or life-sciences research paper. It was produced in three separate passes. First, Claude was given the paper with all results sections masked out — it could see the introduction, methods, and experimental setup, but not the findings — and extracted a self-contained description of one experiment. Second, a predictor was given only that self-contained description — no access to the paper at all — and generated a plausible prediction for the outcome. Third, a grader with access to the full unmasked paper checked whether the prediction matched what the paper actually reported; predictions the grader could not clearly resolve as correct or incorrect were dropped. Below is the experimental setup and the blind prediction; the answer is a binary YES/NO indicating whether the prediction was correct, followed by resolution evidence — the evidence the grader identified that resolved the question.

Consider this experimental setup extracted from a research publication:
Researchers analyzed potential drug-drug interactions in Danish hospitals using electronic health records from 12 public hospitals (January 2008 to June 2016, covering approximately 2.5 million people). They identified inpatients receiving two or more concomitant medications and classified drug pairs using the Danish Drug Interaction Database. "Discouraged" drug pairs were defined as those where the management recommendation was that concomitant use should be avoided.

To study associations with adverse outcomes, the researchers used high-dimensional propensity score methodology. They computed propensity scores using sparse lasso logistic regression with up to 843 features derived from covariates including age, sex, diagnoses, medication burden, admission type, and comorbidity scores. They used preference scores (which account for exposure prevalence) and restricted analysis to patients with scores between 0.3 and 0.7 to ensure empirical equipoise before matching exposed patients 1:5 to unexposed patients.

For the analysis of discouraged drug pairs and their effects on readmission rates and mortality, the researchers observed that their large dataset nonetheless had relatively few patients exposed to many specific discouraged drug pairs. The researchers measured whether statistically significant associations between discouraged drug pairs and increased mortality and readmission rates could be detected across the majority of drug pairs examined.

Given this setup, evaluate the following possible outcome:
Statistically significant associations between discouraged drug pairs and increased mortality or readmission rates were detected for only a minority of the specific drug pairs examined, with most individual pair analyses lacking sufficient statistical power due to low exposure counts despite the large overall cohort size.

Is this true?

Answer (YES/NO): YES